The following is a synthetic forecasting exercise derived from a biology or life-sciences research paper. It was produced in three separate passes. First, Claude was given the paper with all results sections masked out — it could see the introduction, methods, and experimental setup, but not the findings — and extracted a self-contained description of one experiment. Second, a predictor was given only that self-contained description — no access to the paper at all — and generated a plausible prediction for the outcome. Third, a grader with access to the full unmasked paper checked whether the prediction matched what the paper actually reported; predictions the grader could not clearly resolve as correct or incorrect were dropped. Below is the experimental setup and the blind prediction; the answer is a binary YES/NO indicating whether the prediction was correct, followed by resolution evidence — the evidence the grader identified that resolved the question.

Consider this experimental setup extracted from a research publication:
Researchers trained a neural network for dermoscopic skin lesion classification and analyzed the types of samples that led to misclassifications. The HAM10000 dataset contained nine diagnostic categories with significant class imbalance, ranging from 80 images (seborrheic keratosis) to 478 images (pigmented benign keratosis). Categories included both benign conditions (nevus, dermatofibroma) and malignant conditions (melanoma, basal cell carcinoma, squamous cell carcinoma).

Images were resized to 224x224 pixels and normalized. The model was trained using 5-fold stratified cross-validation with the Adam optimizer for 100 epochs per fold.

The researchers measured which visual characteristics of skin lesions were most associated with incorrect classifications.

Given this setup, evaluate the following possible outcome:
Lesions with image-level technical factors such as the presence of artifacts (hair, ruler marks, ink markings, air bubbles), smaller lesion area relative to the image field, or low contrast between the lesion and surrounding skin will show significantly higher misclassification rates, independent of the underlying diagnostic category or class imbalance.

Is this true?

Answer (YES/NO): NO